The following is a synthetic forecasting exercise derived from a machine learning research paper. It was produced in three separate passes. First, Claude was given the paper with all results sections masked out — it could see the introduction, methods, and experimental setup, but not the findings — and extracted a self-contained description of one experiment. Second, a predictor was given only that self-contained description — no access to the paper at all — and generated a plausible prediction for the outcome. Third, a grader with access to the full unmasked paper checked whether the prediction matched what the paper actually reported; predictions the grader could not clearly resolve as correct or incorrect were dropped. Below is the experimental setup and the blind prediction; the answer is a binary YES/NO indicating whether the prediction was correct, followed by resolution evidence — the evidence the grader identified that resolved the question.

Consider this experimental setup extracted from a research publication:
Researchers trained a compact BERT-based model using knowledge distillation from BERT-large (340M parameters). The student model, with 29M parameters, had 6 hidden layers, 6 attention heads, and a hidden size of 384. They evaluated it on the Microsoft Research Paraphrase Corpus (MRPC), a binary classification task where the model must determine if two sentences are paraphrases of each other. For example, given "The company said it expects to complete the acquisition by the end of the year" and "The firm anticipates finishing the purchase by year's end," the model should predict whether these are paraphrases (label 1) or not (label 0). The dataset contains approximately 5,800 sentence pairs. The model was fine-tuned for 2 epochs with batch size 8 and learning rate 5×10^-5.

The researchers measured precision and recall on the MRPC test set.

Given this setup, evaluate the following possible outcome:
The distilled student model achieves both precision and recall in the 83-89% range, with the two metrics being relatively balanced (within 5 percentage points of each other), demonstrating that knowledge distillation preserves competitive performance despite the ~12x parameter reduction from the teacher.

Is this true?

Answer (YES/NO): NO